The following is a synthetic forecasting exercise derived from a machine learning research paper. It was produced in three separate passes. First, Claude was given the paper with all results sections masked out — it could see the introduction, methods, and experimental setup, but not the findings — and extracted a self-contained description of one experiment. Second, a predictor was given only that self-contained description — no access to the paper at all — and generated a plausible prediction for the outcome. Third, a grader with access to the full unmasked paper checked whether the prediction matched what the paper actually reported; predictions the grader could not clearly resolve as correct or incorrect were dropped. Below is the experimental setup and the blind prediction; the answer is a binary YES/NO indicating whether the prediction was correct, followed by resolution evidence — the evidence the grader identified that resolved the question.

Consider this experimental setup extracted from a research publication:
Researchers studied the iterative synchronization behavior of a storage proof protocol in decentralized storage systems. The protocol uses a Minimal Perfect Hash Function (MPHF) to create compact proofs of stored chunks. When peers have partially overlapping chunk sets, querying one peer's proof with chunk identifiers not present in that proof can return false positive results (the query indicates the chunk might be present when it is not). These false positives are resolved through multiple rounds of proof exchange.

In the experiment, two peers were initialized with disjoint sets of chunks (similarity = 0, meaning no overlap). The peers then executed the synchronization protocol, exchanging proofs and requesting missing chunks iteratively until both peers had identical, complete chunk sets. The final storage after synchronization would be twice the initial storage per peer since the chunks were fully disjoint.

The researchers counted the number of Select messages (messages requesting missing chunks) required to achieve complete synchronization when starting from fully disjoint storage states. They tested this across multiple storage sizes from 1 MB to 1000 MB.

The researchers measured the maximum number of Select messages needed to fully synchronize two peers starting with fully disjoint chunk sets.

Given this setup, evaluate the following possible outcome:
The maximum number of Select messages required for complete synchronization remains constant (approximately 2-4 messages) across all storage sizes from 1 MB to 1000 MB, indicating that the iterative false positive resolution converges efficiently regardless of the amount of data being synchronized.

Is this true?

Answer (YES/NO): YES